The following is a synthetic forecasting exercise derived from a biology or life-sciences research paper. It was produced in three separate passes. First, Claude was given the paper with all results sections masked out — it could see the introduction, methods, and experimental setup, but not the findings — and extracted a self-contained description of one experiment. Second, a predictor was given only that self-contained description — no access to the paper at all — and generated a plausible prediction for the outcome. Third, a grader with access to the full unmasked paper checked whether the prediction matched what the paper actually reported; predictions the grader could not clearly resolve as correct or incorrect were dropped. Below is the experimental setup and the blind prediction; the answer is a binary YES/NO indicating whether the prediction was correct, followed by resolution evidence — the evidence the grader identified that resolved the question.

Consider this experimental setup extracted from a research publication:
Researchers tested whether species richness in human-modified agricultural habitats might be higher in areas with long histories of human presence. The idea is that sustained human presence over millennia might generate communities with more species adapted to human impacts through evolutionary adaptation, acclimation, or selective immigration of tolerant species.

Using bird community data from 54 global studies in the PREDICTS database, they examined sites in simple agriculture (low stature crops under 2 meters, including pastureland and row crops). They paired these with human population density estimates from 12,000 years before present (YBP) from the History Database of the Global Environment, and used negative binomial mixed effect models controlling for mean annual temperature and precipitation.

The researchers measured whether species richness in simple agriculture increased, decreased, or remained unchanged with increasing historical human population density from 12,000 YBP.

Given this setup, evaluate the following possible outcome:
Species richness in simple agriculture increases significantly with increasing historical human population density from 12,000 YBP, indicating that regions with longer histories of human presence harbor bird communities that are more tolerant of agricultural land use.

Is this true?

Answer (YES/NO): NO